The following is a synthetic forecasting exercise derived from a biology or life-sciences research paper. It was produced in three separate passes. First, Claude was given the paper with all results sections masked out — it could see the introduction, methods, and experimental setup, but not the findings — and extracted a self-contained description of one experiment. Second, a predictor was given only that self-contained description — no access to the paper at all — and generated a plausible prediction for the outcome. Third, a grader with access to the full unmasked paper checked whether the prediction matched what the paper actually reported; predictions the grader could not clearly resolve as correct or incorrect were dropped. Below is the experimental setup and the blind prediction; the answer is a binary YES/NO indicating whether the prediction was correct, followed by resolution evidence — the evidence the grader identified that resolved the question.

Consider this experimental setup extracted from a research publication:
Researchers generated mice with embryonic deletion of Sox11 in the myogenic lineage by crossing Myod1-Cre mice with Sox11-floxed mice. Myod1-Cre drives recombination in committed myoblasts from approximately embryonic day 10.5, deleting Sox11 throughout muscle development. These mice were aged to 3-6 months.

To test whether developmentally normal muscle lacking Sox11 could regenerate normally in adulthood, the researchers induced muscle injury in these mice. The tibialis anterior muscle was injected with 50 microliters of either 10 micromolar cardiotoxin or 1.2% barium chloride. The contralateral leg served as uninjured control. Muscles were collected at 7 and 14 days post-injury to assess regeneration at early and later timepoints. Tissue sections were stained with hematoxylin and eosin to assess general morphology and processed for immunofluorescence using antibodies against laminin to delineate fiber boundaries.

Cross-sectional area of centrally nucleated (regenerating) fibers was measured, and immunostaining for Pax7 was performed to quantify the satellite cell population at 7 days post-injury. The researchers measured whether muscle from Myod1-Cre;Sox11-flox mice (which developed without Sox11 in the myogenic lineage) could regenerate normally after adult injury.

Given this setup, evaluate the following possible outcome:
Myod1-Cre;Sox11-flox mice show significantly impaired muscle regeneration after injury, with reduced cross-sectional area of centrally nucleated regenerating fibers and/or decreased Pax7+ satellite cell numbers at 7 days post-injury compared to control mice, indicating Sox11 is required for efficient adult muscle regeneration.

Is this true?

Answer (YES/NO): NO